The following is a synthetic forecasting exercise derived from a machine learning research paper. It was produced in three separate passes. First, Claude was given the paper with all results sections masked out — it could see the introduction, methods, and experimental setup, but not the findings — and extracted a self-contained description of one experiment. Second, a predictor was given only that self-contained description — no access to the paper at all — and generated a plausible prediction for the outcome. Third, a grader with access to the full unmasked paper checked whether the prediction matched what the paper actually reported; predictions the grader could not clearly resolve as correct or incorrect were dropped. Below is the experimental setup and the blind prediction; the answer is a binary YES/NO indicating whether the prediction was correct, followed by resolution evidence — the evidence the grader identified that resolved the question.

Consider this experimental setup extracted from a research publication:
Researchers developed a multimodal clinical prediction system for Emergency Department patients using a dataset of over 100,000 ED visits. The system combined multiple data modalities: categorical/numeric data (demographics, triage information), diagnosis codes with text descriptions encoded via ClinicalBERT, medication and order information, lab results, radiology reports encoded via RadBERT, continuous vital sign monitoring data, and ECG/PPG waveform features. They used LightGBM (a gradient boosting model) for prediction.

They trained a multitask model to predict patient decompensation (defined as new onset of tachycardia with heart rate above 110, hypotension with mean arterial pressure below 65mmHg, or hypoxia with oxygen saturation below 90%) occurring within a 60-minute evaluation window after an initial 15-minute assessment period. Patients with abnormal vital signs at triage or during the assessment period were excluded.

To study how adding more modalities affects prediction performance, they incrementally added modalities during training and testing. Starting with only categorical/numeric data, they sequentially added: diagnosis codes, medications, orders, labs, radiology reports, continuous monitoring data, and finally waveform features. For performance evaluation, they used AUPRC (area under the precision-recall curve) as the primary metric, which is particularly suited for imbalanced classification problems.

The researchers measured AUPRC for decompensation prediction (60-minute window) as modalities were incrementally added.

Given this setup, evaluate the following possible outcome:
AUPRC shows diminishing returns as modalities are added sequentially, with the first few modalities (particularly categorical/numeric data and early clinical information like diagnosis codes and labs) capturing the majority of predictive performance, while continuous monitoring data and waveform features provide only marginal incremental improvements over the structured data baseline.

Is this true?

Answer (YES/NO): NO